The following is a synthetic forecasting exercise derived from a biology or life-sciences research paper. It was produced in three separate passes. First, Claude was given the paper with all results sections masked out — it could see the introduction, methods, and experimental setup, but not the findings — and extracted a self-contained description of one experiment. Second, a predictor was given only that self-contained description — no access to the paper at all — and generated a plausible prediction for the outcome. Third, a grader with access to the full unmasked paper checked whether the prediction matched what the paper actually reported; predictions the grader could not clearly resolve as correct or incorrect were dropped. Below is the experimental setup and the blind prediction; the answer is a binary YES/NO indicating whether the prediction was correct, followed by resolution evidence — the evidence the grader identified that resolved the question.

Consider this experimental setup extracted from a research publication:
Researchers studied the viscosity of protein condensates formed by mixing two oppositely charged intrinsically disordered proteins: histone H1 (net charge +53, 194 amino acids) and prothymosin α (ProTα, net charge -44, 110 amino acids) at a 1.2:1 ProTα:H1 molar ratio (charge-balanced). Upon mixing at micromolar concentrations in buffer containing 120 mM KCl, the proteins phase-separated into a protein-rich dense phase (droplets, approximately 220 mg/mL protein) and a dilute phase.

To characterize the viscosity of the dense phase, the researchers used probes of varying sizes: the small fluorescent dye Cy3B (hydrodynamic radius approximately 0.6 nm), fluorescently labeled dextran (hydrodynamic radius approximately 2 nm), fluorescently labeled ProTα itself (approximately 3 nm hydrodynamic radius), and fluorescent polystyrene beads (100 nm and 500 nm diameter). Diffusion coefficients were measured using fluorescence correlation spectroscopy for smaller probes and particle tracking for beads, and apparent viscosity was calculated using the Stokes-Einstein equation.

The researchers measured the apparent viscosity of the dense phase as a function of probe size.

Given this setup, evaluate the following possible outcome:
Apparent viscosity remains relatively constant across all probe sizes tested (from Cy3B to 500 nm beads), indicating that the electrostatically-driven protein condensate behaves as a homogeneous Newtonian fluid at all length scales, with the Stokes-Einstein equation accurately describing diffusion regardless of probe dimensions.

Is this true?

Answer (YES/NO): NO